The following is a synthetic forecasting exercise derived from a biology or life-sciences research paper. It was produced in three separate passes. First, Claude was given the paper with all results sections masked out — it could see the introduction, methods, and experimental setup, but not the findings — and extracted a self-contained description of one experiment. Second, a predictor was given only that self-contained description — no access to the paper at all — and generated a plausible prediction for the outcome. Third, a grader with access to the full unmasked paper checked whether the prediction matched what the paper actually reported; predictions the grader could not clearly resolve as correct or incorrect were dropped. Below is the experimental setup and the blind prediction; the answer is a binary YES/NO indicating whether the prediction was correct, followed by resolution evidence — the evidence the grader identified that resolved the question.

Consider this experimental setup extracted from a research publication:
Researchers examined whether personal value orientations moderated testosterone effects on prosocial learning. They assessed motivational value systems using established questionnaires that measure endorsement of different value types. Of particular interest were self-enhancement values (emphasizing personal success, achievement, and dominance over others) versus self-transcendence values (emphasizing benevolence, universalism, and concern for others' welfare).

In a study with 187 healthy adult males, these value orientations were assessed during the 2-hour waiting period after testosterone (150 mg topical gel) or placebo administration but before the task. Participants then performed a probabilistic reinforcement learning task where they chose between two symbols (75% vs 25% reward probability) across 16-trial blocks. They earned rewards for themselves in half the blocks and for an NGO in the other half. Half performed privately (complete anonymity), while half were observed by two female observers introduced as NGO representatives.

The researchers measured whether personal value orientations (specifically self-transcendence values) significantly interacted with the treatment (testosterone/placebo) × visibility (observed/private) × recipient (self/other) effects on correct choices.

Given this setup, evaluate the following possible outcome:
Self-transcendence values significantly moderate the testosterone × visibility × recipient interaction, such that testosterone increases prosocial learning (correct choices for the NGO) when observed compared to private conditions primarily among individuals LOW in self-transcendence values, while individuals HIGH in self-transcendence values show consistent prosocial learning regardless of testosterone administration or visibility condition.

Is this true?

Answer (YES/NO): NO